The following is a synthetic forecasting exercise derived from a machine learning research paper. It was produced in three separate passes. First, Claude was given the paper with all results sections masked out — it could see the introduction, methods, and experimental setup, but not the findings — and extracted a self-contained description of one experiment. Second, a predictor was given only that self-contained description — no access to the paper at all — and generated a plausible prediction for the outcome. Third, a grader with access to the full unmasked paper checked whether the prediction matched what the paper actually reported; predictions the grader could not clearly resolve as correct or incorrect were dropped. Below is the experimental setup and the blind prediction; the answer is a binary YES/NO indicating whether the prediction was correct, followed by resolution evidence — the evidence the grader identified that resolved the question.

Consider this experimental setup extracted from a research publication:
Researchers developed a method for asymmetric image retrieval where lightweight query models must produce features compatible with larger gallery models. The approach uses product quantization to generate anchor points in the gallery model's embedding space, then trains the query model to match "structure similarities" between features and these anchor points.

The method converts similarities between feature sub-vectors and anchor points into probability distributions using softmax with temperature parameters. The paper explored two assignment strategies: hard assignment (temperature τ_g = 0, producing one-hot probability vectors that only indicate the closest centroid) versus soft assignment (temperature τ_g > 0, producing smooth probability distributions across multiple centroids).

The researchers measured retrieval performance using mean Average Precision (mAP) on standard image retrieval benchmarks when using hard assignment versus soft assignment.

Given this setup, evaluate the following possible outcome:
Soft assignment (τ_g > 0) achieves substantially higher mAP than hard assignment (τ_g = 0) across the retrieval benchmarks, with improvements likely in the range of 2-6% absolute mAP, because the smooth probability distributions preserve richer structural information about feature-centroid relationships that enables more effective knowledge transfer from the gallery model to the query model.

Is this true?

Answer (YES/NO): YES